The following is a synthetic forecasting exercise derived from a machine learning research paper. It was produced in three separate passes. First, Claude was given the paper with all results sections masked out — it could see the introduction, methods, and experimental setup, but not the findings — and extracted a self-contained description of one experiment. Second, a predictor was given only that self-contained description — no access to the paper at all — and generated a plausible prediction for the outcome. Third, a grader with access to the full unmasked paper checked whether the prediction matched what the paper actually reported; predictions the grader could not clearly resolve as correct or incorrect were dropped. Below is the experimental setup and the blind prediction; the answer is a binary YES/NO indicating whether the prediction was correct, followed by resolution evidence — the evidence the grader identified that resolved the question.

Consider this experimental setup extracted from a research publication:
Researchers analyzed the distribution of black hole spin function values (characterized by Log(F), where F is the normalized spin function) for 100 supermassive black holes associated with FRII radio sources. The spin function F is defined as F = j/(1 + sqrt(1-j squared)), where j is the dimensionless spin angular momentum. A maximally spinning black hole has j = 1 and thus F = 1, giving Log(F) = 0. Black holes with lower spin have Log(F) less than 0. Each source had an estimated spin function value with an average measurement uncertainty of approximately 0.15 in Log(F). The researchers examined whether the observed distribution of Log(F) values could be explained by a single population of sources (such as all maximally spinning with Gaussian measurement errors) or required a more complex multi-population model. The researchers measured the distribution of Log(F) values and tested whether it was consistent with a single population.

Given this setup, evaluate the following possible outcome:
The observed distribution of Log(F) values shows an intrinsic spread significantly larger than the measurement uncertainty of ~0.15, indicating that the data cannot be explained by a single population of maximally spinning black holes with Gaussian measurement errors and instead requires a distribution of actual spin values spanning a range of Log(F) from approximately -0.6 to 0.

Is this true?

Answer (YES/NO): YES